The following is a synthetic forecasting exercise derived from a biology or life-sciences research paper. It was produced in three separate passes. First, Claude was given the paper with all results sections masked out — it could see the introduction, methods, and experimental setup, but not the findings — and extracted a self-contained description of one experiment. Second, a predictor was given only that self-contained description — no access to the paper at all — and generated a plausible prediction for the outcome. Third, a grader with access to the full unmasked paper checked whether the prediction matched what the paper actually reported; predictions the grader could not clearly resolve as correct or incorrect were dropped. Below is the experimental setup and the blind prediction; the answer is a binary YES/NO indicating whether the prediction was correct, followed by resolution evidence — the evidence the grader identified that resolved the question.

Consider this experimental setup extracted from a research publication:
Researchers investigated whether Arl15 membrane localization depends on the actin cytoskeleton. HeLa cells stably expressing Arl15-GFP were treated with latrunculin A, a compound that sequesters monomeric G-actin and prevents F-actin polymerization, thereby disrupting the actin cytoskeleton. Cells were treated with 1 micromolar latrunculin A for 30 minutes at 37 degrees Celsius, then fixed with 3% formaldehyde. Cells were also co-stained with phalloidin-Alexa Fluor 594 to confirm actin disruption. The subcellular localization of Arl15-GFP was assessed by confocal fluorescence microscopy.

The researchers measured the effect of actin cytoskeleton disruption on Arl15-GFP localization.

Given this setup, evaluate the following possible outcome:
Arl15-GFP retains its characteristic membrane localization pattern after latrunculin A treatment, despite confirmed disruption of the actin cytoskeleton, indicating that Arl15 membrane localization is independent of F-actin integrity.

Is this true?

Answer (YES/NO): YES